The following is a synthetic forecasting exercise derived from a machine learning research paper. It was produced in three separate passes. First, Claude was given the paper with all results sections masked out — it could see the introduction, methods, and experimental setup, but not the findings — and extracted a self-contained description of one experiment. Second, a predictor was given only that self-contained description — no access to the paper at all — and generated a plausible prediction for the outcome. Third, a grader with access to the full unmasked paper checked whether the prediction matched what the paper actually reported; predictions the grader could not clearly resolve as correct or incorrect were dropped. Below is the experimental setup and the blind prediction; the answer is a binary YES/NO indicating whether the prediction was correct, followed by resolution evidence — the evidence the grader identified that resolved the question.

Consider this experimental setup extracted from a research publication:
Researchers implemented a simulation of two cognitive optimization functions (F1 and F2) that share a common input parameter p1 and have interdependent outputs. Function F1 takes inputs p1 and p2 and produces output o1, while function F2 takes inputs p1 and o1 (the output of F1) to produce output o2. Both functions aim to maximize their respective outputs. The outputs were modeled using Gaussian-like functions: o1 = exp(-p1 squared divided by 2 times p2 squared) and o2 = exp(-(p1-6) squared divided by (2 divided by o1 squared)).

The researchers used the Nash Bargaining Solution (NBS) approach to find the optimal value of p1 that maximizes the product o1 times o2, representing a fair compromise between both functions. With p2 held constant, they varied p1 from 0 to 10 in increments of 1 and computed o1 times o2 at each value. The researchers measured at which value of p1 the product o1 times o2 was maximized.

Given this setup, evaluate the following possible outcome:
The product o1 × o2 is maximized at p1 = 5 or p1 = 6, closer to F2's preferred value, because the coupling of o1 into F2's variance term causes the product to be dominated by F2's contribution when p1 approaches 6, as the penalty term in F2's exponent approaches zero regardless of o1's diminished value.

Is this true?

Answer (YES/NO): YES